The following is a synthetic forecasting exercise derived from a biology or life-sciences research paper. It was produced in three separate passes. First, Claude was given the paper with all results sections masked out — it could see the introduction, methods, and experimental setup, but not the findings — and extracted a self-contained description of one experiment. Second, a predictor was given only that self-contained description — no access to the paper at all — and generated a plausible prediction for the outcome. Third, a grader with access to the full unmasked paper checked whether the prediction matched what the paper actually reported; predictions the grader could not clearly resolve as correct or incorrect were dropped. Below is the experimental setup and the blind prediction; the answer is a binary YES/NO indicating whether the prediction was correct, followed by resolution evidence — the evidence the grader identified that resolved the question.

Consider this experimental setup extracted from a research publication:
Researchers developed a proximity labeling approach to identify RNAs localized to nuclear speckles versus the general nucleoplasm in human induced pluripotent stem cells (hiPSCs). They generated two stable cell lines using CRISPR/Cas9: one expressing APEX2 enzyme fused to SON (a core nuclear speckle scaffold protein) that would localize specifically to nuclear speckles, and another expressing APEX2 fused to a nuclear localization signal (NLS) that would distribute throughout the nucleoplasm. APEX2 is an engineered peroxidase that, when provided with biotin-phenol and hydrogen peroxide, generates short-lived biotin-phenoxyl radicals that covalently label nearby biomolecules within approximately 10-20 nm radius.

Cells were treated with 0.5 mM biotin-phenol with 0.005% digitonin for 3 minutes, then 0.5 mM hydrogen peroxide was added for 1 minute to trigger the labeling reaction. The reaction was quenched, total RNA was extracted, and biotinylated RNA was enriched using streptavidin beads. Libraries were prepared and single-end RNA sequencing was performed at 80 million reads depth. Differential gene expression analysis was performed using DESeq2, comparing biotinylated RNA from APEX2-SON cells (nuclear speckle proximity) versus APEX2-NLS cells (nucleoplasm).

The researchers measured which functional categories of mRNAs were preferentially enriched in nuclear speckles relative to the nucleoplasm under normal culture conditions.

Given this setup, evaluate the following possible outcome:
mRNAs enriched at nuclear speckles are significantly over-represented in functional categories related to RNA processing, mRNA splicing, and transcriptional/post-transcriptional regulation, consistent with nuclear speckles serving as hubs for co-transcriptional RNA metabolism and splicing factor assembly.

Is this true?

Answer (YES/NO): NO